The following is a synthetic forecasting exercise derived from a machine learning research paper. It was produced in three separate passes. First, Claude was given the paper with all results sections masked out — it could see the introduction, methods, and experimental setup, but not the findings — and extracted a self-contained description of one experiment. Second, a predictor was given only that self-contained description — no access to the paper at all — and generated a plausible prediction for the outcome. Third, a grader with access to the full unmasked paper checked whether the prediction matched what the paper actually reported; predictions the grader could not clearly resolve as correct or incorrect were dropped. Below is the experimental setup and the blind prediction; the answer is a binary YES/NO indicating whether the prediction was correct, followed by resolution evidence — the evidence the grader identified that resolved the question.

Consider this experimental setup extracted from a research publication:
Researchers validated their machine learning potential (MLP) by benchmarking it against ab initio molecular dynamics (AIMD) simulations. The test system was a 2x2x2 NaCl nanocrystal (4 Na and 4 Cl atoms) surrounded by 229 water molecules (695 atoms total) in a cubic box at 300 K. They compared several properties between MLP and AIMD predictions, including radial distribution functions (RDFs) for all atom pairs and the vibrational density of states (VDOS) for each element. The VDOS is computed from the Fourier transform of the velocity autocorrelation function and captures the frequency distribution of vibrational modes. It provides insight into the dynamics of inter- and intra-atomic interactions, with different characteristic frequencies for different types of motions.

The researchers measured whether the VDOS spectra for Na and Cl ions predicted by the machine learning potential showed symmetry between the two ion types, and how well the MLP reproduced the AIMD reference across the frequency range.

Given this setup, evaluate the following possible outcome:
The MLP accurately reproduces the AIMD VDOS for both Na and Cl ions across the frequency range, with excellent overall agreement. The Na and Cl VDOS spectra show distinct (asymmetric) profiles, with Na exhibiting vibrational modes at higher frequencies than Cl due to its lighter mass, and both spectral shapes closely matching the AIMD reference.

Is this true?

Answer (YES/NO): NO